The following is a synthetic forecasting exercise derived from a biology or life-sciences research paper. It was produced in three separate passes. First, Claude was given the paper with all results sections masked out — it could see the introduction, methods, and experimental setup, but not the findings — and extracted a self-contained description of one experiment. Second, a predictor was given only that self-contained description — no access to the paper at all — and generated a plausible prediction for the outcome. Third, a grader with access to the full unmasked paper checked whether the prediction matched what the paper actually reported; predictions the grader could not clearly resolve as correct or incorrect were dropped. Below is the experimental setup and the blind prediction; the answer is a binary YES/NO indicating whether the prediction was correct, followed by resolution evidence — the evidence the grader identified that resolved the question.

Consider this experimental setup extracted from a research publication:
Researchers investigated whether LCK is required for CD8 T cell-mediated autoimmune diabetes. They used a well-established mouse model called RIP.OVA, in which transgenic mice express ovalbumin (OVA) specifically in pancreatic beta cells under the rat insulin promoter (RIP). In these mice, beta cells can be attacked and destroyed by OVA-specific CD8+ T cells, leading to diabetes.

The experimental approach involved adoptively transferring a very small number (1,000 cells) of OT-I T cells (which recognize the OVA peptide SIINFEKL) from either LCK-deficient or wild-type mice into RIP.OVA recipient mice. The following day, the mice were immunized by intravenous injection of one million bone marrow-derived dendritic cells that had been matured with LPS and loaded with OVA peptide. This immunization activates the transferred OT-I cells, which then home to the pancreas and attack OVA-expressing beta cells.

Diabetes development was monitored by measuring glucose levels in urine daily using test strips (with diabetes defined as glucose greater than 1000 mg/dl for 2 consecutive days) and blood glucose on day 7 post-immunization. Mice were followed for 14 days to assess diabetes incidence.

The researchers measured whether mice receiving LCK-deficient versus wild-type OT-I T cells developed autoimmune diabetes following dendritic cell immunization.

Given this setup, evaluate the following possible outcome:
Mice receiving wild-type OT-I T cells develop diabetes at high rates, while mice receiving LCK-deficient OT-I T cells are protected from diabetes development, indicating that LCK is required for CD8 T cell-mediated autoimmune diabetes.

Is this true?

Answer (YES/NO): NO